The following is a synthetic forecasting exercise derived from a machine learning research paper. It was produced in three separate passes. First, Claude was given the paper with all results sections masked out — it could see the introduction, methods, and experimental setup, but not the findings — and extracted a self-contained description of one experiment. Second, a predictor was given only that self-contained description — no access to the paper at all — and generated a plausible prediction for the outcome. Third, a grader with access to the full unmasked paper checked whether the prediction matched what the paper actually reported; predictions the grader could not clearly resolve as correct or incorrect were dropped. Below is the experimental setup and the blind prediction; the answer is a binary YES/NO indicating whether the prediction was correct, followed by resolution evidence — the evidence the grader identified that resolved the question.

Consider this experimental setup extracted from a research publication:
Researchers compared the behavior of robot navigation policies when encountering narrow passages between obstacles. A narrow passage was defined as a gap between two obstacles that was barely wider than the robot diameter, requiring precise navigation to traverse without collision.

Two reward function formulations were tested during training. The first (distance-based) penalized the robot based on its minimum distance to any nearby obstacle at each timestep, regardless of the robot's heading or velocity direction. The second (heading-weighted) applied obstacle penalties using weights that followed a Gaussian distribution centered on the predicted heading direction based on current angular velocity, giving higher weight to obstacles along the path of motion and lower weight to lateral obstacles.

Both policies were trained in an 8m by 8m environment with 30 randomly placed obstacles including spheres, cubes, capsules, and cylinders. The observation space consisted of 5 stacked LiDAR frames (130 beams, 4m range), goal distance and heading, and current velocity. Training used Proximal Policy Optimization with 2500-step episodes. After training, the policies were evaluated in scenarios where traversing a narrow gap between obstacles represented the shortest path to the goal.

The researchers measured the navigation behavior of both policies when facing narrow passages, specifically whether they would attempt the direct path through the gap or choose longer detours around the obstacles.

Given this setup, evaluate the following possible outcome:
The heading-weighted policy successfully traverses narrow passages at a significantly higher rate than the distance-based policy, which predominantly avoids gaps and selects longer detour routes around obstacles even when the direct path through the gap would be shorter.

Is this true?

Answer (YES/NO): YES